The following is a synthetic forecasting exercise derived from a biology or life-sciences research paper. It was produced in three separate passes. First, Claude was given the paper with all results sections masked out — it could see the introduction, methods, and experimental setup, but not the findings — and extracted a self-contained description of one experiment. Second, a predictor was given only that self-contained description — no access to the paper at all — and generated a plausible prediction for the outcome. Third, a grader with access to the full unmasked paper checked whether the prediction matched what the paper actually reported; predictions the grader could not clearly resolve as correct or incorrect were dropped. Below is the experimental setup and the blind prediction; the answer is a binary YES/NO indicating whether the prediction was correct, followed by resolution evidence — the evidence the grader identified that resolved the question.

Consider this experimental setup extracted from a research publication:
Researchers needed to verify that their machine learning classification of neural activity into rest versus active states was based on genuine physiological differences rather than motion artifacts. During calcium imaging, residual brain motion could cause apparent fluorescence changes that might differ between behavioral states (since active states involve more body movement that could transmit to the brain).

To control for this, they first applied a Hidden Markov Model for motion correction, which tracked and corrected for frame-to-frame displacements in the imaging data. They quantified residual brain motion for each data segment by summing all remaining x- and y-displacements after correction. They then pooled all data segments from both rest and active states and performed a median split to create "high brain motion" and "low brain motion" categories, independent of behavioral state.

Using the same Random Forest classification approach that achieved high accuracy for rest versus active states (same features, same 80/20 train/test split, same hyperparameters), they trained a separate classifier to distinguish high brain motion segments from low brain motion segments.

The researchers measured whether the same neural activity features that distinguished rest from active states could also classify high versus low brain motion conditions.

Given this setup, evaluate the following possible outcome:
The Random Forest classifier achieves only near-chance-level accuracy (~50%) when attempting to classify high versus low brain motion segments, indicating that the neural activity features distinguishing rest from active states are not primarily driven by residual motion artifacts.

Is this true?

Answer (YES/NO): YES